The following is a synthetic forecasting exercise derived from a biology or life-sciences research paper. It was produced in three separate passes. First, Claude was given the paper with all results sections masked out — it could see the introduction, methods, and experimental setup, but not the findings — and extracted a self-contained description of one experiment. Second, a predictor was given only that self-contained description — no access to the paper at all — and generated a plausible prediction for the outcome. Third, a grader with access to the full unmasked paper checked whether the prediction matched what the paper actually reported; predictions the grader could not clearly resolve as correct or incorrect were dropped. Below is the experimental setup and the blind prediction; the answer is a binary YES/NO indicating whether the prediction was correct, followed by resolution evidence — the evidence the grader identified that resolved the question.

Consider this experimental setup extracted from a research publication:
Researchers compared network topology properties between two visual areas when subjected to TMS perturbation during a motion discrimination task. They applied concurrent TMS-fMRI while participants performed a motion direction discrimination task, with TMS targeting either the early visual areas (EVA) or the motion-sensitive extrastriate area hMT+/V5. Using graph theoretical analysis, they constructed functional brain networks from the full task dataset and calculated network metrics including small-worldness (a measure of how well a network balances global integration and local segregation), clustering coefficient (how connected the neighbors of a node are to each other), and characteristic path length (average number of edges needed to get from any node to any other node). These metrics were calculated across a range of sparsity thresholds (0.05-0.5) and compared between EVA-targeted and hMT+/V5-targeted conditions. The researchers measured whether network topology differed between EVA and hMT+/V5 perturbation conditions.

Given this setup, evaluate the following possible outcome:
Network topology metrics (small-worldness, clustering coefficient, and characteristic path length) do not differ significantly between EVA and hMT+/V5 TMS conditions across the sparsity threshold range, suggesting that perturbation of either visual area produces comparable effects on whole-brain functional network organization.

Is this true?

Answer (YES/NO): NO